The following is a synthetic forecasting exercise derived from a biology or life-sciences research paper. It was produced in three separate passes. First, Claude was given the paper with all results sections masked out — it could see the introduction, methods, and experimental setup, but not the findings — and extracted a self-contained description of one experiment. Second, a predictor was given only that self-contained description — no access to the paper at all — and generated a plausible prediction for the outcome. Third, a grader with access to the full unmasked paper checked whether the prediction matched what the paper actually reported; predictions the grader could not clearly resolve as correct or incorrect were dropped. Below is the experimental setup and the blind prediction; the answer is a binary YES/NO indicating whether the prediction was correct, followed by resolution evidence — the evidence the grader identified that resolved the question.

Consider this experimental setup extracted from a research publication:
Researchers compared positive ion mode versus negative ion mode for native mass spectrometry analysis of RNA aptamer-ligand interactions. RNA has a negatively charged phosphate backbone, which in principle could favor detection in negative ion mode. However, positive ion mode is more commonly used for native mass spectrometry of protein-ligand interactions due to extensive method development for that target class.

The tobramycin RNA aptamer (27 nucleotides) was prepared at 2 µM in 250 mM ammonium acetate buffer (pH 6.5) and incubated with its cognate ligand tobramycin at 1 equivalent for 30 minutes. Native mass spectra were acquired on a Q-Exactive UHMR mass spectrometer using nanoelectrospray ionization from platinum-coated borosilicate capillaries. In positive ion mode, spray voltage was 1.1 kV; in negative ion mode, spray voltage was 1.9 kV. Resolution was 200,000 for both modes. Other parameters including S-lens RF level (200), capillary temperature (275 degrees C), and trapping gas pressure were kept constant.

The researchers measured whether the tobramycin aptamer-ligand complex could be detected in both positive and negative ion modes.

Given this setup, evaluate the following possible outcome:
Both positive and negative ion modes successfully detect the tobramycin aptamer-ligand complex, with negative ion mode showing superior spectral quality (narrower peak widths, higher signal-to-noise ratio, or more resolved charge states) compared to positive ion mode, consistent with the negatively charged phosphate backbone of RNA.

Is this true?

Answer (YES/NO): NO